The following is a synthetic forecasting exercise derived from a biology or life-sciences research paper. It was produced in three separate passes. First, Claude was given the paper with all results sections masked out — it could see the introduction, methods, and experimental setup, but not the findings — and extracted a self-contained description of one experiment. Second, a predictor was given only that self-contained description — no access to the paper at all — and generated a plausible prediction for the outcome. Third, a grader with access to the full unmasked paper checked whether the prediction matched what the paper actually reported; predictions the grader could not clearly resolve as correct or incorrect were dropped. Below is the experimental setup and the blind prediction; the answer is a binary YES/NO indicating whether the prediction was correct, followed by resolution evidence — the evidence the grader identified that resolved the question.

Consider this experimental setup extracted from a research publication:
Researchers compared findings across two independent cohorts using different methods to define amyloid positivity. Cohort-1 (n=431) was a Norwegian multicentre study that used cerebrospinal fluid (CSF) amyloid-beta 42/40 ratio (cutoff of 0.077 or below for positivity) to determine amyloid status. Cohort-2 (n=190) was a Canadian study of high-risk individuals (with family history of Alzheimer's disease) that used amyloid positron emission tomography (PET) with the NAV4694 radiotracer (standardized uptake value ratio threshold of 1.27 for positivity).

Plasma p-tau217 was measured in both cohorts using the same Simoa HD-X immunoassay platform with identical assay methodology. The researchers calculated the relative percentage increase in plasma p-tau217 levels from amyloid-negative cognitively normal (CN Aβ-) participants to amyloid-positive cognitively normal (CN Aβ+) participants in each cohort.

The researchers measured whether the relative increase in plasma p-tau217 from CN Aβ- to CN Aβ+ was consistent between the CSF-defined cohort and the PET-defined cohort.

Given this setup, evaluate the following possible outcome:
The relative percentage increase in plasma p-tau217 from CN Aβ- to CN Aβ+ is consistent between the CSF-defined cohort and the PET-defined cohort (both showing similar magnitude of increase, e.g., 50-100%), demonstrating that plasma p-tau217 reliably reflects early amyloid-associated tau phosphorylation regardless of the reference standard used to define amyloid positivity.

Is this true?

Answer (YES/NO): YES